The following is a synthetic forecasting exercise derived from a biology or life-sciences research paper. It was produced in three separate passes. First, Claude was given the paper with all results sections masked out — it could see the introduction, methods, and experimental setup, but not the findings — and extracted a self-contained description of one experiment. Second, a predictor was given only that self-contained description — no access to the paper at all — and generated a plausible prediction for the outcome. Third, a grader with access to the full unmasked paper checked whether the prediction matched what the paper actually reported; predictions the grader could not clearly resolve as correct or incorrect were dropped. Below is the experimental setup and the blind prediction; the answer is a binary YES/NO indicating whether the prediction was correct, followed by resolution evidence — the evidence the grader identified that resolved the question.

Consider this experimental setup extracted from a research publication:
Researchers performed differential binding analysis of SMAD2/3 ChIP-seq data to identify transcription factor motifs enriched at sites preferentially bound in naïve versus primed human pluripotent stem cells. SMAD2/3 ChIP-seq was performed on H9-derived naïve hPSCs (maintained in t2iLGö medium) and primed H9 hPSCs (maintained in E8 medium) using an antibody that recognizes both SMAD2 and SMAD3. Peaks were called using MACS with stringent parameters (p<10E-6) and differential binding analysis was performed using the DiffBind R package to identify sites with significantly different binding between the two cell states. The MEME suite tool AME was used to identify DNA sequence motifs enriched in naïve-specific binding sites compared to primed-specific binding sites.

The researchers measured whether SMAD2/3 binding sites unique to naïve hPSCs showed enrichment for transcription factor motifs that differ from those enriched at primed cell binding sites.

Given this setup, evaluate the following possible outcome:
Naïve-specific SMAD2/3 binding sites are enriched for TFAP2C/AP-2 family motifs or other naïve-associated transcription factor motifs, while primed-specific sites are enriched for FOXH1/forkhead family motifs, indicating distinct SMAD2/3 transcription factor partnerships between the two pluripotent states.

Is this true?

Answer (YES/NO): NO